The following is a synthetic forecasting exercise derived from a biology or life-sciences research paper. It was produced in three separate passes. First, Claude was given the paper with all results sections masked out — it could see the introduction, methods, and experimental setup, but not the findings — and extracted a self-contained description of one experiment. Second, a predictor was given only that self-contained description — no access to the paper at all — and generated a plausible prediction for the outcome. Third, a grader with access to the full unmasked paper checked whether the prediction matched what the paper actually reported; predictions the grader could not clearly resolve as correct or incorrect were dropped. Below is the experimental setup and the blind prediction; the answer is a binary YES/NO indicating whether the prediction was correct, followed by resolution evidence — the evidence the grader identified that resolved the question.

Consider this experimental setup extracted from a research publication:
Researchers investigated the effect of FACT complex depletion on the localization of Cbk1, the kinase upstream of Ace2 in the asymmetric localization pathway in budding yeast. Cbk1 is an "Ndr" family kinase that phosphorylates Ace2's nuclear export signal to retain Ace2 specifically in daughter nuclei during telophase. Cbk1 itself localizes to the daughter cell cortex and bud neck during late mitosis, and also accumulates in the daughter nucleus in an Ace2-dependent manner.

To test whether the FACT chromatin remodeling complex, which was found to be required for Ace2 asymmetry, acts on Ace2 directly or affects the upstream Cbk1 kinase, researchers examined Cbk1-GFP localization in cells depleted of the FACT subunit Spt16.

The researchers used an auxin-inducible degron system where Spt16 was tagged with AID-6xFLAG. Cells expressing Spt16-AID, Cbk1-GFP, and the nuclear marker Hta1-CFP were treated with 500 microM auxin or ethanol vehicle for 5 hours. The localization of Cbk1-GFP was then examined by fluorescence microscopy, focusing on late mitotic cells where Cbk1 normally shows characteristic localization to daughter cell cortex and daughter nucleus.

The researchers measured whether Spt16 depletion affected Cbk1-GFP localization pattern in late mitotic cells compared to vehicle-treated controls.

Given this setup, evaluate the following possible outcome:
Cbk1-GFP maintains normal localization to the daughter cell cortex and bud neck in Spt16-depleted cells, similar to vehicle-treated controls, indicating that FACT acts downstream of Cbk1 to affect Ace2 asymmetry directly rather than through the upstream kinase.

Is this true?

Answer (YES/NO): NO